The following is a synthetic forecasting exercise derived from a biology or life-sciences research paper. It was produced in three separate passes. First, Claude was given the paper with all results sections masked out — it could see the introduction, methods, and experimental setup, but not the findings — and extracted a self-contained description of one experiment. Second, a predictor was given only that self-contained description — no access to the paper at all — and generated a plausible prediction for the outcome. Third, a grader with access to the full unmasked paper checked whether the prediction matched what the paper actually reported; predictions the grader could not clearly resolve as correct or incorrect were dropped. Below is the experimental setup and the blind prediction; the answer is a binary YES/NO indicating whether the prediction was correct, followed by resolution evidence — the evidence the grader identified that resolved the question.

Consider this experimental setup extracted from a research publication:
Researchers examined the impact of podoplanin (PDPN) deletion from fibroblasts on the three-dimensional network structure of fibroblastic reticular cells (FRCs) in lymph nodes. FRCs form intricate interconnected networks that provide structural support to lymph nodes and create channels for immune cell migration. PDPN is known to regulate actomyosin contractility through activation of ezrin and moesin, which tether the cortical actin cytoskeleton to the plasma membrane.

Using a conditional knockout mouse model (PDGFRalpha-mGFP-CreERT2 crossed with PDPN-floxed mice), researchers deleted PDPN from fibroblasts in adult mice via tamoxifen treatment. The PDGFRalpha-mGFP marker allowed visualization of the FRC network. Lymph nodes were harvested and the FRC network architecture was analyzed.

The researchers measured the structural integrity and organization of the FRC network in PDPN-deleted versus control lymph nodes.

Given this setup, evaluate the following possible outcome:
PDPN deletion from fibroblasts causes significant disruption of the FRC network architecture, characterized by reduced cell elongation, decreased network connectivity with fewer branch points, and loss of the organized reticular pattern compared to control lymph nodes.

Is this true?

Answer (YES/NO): YES